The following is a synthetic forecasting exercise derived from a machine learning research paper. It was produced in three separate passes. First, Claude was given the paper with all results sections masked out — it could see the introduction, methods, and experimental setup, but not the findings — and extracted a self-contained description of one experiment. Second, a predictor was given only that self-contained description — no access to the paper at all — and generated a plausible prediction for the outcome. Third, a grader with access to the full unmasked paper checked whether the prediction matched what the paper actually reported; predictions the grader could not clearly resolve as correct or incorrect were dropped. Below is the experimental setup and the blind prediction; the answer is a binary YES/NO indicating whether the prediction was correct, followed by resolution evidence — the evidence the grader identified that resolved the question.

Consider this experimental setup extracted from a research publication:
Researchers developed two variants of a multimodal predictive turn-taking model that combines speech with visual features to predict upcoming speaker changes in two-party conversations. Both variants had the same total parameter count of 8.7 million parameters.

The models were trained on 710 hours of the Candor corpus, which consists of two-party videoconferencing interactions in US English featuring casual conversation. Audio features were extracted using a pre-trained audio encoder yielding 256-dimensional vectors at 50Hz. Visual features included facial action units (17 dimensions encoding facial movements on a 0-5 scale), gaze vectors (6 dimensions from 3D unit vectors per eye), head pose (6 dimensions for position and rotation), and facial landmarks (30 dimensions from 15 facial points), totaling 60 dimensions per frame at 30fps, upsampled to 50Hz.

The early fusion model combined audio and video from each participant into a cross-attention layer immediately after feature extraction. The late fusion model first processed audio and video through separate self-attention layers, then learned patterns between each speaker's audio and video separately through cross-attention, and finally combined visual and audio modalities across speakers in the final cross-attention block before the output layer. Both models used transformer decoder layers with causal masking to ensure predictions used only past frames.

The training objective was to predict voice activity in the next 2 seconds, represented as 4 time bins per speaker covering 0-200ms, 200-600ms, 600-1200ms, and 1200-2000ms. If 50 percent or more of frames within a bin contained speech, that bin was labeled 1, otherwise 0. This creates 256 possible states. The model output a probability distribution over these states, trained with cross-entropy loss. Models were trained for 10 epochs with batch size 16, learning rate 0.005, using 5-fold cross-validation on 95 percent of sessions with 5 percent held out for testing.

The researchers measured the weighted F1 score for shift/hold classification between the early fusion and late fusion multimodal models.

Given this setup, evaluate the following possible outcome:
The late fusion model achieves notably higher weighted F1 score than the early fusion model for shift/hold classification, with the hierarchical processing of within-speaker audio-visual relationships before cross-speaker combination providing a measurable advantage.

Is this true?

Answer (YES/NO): NO